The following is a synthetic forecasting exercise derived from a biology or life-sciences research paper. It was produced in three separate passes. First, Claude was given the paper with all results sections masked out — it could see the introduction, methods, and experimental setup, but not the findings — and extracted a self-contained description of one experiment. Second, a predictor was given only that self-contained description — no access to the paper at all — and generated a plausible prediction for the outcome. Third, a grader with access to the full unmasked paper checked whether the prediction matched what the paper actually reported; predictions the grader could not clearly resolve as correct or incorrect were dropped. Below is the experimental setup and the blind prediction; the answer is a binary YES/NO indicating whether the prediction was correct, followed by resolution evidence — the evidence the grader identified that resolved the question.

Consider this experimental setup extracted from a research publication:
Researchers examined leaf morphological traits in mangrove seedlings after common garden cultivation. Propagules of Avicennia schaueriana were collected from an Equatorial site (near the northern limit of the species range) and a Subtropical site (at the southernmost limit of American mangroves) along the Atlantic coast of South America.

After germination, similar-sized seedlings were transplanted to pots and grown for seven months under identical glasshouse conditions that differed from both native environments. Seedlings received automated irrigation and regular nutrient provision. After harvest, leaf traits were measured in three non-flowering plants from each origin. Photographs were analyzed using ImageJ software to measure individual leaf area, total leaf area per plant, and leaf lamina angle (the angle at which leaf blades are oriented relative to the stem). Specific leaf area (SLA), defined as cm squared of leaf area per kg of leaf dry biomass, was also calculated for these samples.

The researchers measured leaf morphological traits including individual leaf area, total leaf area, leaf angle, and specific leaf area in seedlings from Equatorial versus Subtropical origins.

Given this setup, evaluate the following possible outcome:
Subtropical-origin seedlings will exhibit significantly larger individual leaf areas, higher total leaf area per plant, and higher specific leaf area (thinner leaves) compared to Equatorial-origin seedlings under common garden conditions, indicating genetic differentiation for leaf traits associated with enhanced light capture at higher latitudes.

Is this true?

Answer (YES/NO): NO